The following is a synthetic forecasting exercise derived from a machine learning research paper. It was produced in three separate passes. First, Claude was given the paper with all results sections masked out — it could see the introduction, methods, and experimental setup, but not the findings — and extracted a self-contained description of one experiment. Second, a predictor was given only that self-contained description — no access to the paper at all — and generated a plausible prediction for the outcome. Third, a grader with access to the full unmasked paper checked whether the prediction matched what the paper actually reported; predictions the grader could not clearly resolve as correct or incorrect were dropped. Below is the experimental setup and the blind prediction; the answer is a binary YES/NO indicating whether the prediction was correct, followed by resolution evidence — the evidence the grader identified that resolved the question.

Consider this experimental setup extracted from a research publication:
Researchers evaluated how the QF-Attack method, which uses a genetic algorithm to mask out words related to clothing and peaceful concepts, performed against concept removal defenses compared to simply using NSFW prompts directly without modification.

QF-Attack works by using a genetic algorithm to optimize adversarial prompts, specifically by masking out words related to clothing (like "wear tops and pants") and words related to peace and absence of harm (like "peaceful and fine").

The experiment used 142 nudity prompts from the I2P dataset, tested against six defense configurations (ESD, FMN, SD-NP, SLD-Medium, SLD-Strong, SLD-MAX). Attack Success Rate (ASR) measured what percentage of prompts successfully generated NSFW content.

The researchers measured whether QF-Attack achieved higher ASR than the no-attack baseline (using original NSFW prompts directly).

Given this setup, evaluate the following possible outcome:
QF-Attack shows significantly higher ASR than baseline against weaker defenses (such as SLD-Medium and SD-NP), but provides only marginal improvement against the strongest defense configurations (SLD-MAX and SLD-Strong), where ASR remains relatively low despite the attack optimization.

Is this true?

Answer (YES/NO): NO